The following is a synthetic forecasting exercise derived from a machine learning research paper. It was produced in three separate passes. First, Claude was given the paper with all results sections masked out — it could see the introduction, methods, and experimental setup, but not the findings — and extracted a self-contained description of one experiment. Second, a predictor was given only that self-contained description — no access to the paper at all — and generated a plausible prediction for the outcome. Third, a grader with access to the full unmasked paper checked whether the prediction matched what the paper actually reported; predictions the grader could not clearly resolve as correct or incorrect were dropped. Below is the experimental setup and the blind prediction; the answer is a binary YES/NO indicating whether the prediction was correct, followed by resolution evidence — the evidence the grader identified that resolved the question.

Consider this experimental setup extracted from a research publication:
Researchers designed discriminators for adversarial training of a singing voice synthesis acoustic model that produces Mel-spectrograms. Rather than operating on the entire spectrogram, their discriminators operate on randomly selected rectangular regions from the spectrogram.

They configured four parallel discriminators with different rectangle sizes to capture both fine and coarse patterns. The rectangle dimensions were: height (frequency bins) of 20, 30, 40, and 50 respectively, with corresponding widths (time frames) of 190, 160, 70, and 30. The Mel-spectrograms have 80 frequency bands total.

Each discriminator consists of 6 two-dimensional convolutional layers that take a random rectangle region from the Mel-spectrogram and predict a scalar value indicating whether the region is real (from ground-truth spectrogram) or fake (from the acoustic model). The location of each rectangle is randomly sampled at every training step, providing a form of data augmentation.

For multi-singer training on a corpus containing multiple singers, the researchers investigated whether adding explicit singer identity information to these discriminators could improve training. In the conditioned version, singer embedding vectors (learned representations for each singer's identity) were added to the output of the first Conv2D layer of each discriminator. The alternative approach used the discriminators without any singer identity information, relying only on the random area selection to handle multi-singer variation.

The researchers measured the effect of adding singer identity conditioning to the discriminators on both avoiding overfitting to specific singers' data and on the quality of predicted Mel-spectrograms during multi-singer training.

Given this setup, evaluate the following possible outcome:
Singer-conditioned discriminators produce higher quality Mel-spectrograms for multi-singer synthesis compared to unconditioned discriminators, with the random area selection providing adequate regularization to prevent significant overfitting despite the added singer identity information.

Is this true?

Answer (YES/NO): NO